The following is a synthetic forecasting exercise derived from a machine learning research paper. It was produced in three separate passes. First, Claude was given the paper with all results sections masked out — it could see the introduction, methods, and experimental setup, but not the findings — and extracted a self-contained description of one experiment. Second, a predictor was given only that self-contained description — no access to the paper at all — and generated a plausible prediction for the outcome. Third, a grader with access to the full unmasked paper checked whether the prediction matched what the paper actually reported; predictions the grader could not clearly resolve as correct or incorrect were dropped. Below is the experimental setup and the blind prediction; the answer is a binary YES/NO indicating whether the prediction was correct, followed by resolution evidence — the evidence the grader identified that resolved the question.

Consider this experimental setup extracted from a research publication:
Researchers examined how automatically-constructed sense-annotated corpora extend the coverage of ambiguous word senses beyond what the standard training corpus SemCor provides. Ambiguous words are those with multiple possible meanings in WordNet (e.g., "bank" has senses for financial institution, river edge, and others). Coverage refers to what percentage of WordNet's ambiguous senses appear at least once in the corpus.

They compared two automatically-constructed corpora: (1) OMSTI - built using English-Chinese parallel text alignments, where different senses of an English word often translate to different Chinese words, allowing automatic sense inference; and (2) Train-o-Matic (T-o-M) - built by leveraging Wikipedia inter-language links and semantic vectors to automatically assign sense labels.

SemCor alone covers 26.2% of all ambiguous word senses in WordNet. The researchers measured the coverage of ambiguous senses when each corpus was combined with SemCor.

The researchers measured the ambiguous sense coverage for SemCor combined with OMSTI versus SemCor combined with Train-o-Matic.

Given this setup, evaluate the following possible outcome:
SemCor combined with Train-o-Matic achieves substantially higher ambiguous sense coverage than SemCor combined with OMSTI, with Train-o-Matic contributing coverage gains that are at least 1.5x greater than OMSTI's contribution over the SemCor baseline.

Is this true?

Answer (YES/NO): YES